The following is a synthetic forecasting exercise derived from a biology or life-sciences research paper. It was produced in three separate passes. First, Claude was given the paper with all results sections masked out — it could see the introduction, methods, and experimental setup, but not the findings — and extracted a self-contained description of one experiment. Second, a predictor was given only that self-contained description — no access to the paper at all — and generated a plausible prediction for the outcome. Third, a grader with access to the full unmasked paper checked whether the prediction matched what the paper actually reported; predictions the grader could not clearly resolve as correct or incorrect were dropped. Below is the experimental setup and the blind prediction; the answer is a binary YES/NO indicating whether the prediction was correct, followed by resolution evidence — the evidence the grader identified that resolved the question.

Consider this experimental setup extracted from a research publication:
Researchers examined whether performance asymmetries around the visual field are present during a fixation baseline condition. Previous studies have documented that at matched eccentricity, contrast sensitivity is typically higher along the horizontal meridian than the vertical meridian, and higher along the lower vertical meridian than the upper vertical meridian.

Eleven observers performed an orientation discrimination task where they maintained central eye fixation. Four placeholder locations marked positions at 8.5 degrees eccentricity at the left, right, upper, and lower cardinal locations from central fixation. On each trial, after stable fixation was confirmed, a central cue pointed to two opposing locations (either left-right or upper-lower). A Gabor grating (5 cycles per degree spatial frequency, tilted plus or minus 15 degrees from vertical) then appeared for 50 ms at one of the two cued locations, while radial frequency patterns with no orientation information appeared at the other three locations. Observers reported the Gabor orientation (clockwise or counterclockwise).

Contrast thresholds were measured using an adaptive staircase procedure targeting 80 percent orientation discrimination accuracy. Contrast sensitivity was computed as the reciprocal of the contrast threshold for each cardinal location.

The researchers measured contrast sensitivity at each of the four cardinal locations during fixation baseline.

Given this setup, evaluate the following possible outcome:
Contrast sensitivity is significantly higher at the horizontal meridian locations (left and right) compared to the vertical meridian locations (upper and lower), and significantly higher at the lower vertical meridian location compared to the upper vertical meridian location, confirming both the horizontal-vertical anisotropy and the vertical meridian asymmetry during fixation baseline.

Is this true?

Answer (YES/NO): YES